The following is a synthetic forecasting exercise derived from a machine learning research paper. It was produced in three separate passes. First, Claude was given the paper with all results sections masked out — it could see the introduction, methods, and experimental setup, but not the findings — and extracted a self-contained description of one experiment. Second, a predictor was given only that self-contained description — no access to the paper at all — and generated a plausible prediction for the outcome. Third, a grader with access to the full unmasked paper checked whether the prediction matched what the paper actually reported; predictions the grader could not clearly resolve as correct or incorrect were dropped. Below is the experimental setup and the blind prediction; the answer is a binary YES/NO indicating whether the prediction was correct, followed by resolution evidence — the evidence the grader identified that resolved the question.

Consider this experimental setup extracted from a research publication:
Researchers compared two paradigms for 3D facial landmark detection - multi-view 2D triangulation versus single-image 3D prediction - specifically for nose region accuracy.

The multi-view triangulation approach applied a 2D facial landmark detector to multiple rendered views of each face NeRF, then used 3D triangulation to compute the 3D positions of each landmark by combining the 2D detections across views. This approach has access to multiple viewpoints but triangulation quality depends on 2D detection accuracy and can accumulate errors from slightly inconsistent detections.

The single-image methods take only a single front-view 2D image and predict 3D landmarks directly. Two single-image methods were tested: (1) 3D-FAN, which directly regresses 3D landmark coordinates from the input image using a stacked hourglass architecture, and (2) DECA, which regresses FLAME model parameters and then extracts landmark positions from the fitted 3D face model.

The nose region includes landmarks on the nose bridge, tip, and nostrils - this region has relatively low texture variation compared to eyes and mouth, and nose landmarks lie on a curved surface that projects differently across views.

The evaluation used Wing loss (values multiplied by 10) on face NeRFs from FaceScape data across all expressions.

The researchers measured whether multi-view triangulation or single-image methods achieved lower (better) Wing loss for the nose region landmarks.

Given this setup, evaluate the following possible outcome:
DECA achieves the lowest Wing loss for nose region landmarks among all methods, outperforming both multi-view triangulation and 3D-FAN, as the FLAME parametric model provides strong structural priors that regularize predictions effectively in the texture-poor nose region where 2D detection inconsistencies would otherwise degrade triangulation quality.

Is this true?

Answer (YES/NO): NO